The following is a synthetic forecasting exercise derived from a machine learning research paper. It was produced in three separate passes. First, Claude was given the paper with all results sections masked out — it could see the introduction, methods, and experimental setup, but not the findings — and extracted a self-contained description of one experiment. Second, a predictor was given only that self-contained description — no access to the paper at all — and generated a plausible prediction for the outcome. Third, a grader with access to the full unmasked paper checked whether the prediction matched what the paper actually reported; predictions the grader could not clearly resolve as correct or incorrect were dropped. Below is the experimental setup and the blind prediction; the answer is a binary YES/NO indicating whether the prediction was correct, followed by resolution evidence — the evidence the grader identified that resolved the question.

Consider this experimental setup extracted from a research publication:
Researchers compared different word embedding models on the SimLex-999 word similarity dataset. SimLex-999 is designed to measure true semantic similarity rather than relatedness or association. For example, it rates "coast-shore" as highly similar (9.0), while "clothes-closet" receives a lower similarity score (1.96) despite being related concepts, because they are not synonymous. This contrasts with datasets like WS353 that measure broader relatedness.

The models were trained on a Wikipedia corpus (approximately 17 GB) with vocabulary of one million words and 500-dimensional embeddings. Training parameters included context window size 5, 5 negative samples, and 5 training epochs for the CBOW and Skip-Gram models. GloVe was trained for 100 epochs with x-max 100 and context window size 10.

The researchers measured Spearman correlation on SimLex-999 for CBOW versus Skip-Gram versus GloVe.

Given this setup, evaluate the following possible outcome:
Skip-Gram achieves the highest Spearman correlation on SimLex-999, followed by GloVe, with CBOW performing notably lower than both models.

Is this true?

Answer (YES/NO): NO